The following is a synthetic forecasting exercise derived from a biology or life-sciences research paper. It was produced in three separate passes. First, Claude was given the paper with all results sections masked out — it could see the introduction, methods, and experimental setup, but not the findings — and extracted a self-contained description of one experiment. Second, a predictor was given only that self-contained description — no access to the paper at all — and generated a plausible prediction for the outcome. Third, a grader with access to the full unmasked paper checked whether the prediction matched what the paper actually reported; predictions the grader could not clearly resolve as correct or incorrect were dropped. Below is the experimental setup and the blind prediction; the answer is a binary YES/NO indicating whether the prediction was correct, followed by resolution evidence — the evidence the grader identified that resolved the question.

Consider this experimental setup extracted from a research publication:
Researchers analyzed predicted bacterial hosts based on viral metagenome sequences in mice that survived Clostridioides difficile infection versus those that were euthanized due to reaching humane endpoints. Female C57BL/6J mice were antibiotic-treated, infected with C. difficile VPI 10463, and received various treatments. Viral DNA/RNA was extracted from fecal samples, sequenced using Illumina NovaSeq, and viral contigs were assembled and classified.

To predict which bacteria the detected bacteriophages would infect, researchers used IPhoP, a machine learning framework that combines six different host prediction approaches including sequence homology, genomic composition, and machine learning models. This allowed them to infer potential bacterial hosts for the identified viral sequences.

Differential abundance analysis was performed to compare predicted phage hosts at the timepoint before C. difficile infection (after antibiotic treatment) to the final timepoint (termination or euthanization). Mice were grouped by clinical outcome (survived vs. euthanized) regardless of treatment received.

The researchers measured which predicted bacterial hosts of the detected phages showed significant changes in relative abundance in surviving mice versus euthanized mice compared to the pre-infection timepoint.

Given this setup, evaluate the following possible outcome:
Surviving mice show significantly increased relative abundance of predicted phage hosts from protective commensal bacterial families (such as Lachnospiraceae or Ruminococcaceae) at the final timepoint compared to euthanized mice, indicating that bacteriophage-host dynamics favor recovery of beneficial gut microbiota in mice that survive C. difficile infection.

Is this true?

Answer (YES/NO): NO